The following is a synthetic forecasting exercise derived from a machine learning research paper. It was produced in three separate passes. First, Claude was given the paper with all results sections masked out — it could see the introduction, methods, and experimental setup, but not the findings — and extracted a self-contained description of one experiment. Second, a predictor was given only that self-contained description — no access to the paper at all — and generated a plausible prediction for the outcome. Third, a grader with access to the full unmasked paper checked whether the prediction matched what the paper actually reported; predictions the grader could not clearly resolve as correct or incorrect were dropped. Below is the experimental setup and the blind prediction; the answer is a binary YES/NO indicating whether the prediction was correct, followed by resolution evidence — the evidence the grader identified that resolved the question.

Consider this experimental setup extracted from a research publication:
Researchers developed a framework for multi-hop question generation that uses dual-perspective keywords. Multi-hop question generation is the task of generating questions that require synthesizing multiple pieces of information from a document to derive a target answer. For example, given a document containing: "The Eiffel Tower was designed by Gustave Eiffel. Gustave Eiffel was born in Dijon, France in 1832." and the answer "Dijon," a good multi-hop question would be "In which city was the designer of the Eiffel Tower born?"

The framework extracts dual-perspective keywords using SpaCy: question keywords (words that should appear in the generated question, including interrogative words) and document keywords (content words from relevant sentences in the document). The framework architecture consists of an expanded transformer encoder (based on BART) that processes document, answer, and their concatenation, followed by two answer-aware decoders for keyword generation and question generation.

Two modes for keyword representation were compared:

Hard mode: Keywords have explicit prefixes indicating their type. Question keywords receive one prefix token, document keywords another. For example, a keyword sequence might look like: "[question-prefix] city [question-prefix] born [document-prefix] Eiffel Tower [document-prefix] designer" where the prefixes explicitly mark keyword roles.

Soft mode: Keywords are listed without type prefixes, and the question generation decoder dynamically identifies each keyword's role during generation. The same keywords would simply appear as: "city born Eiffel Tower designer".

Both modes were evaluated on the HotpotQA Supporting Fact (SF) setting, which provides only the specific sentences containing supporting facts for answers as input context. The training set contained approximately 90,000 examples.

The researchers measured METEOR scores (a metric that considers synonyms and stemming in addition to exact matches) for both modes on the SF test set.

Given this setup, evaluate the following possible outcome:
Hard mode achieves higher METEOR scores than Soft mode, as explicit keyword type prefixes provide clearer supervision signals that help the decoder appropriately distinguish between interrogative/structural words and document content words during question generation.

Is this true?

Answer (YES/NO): NO